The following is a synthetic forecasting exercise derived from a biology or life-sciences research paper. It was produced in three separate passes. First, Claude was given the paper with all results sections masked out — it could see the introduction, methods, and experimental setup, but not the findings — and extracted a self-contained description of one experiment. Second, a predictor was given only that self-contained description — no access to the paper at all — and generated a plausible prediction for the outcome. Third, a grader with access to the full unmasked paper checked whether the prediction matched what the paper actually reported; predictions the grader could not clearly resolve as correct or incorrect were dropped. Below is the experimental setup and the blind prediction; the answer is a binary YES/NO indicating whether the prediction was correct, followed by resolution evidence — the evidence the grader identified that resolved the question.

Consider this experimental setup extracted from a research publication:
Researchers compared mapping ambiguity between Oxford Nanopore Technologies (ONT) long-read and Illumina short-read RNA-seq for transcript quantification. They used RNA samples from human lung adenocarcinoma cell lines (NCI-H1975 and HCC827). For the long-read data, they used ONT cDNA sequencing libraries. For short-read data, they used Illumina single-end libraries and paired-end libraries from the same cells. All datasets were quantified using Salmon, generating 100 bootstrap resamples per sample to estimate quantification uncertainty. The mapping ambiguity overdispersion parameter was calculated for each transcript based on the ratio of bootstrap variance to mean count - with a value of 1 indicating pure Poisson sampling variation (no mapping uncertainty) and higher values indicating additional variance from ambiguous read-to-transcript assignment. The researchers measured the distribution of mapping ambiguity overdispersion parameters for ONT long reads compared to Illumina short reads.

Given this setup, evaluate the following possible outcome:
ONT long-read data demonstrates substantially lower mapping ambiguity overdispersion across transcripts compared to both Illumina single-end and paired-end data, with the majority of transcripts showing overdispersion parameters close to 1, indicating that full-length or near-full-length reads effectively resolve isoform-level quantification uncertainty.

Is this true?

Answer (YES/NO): YES